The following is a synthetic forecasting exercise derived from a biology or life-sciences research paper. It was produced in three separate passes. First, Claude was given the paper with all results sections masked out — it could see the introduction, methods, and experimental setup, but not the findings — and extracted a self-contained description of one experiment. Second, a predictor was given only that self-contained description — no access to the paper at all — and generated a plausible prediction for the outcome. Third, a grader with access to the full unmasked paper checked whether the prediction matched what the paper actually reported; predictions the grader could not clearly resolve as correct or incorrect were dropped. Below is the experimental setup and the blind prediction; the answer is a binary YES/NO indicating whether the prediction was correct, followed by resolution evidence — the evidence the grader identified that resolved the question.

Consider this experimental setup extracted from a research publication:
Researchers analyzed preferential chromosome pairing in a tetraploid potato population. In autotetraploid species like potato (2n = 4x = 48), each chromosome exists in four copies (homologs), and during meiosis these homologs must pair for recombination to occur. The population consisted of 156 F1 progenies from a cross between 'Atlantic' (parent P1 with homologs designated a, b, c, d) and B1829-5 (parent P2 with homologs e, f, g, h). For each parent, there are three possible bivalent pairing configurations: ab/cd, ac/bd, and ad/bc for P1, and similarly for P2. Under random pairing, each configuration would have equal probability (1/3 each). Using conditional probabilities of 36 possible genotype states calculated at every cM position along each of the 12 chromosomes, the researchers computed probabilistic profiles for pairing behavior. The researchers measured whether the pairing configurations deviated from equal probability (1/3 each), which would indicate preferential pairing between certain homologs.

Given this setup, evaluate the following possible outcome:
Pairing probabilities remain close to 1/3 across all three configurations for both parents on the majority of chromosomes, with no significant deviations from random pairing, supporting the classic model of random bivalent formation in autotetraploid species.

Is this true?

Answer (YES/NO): YES